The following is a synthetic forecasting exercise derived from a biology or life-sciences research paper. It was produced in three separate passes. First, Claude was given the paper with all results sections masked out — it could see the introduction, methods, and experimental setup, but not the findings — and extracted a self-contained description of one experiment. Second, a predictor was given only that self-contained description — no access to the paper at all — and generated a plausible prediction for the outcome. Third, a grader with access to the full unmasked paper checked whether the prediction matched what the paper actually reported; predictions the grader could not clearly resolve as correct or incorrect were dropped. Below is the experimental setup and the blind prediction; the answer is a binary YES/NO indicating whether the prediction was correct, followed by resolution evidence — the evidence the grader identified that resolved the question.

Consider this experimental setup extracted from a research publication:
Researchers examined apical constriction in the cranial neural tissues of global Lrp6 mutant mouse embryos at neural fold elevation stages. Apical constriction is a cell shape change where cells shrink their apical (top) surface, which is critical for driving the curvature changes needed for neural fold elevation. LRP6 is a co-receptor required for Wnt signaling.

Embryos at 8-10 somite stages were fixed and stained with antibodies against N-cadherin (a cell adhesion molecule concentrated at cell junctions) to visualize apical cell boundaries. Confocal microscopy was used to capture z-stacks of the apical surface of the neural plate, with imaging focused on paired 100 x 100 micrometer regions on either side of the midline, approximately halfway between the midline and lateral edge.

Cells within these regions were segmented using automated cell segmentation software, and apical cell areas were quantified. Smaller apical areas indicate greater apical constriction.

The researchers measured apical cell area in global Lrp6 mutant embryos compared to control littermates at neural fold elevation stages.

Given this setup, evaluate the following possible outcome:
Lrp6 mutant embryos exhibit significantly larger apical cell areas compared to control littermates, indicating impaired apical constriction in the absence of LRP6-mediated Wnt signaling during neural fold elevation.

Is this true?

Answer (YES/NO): NO